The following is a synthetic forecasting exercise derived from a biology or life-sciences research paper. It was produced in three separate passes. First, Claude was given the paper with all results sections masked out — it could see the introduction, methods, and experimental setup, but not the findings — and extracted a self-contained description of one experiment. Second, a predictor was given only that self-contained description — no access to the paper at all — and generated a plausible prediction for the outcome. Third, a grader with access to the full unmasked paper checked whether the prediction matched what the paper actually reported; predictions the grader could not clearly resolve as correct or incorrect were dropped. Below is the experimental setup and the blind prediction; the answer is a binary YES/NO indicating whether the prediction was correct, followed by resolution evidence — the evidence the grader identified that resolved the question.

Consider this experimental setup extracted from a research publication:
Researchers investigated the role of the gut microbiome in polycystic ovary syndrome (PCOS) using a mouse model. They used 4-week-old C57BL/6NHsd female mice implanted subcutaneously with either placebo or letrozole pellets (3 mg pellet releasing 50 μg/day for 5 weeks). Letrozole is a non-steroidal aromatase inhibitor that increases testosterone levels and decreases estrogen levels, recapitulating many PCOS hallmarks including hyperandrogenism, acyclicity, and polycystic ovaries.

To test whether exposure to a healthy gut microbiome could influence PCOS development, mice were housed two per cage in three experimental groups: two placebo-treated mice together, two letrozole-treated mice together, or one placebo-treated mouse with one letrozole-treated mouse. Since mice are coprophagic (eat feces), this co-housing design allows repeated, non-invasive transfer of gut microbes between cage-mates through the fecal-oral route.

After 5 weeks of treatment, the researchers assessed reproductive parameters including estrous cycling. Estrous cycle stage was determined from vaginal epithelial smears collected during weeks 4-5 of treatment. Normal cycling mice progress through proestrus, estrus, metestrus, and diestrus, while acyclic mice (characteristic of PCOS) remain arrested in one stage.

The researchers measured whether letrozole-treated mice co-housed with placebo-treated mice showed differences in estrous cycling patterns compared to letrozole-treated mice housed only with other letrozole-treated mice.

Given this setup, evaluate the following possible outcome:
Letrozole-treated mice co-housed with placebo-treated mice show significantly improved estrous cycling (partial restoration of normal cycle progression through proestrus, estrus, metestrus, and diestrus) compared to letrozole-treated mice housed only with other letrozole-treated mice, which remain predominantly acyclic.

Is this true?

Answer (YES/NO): YES